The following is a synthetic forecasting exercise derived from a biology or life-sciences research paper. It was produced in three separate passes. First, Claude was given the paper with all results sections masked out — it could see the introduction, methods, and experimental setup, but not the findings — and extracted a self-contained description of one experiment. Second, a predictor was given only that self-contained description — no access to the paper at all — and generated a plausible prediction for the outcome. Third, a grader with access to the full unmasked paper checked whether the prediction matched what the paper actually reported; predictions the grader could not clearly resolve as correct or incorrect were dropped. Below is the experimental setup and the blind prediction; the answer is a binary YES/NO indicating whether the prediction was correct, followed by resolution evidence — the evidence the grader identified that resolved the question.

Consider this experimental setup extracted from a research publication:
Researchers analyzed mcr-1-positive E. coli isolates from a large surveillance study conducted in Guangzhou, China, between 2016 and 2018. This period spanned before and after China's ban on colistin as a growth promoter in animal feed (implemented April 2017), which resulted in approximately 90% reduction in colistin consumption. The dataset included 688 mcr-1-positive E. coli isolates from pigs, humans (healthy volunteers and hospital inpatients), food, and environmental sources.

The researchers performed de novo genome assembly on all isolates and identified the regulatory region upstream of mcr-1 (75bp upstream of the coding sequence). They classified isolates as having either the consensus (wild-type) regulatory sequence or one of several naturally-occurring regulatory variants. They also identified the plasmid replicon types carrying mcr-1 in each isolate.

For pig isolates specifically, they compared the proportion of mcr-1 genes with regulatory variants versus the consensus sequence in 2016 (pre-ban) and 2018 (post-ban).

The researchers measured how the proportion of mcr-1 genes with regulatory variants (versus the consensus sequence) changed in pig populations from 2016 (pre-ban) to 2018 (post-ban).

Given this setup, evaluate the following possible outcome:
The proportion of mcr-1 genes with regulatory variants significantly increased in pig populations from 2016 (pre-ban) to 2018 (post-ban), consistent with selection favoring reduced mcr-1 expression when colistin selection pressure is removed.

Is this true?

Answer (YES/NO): YES